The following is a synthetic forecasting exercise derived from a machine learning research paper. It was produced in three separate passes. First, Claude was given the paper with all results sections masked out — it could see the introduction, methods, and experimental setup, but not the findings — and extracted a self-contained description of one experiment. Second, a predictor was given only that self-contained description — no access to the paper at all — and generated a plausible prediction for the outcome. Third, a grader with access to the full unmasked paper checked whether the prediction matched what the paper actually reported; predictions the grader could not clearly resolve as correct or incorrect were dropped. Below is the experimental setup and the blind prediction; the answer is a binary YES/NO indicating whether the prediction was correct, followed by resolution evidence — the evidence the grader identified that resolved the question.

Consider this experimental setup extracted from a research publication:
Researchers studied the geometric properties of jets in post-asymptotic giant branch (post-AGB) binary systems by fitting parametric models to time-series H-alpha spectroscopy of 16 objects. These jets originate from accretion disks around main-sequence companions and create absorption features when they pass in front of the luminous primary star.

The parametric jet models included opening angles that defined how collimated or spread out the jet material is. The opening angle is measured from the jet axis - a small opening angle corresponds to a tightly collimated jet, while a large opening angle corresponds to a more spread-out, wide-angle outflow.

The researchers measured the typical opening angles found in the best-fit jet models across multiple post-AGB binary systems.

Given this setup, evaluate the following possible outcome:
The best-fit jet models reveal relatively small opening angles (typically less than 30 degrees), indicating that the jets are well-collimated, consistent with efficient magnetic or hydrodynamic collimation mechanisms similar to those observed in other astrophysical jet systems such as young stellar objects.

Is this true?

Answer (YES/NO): NO